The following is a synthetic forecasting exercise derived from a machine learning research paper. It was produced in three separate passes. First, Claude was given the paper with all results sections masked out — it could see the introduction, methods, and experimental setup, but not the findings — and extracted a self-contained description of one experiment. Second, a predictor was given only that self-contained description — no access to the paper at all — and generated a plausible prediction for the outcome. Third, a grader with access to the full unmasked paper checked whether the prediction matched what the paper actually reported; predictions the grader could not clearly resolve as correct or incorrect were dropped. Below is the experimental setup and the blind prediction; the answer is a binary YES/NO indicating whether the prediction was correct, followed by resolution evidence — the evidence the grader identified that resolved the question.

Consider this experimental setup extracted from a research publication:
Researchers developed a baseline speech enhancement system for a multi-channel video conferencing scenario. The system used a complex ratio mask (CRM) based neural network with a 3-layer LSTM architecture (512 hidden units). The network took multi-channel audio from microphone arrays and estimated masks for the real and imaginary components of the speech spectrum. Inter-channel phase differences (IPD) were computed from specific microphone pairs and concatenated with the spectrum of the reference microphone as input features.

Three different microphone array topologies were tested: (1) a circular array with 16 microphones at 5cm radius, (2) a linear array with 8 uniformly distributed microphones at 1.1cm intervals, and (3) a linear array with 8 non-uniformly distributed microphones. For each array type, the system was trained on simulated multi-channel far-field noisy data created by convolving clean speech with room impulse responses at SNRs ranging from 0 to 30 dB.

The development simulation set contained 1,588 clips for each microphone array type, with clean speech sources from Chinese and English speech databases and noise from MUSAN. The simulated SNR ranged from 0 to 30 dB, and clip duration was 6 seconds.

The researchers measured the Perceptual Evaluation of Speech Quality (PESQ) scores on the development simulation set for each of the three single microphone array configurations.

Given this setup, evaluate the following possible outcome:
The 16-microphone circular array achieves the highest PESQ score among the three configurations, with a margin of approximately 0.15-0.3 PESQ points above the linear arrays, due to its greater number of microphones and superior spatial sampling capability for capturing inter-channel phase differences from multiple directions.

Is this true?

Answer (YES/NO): NO